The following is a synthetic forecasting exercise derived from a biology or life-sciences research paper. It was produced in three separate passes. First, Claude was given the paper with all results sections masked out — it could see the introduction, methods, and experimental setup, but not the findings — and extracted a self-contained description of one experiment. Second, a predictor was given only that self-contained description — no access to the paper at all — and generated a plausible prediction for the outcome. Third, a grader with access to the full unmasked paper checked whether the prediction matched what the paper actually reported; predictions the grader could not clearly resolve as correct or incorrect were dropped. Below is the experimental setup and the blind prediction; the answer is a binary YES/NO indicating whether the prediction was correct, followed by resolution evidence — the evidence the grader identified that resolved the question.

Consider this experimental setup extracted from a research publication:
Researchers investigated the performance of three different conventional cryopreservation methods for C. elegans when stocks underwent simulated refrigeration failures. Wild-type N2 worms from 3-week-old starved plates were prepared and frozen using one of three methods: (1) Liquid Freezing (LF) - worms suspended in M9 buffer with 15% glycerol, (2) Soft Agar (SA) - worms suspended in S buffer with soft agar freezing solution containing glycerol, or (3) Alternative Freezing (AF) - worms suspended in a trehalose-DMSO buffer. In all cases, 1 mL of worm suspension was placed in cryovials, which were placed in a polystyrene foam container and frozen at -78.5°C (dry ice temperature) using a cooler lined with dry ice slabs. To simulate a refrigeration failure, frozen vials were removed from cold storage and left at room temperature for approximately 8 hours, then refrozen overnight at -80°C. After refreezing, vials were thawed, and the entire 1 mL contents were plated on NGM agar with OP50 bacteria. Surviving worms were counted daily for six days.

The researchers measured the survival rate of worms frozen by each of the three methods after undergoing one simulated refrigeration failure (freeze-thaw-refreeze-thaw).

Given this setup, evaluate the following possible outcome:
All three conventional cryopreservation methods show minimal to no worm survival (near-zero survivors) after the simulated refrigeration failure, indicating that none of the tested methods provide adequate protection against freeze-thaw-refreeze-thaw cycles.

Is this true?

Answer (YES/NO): YES